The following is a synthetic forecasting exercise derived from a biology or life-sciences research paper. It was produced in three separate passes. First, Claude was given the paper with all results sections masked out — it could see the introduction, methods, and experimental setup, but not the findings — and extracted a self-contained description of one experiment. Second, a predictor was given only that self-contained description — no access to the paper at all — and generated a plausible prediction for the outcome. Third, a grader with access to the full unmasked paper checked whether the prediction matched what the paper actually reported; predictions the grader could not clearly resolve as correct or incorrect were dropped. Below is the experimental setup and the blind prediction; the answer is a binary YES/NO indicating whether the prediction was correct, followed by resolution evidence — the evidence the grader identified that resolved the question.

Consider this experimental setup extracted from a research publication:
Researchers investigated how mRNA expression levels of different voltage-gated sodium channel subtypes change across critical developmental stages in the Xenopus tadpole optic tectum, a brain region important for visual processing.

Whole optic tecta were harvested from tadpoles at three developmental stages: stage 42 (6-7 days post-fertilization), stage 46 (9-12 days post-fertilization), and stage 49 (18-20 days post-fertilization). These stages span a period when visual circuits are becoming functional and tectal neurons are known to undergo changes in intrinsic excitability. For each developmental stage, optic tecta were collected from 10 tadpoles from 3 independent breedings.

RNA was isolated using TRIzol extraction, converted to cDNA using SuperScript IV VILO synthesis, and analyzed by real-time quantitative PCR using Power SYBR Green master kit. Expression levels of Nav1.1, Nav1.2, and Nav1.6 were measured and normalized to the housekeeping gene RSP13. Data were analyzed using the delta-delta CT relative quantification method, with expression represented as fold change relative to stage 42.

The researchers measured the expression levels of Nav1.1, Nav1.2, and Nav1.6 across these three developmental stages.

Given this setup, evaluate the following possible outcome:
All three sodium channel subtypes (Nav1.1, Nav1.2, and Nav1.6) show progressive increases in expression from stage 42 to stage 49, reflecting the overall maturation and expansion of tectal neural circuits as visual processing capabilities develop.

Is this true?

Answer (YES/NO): NO